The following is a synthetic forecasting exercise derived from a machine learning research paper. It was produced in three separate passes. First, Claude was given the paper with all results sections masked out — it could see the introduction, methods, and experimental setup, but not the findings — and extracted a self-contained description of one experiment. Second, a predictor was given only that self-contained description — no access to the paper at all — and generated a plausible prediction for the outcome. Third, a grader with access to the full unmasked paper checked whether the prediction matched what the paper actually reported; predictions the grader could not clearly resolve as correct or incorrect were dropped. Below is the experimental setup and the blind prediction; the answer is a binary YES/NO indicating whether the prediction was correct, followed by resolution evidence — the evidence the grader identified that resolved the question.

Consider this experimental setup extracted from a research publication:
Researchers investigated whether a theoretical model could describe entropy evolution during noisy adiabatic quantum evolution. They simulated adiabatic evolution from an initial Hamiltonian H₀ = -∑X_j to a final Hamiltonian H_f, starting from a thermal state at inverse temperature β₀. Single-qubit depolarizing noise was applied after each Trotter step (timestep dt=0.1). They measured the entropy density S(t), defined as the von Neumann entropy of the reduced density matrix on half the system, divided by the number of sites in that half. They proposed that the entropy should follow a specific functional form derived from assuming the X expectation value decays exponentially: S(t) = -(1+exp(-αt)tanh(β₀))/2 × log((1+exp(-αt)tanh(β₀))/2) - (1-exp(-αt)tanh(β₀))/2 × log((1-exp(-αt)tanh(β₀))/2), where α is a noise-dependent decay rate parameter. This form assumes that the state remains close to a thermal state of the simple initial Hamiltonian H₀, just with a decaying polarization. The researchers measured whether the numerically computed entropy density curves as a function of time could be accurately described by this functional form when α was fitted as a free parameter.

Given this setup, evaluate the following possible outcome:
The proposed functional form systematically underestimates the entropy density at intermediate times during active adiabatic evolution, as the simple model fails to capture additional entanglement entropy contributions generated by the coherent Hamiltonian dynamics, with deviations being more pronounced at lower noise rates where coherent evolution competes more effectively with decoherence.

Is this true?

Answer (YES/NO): NO